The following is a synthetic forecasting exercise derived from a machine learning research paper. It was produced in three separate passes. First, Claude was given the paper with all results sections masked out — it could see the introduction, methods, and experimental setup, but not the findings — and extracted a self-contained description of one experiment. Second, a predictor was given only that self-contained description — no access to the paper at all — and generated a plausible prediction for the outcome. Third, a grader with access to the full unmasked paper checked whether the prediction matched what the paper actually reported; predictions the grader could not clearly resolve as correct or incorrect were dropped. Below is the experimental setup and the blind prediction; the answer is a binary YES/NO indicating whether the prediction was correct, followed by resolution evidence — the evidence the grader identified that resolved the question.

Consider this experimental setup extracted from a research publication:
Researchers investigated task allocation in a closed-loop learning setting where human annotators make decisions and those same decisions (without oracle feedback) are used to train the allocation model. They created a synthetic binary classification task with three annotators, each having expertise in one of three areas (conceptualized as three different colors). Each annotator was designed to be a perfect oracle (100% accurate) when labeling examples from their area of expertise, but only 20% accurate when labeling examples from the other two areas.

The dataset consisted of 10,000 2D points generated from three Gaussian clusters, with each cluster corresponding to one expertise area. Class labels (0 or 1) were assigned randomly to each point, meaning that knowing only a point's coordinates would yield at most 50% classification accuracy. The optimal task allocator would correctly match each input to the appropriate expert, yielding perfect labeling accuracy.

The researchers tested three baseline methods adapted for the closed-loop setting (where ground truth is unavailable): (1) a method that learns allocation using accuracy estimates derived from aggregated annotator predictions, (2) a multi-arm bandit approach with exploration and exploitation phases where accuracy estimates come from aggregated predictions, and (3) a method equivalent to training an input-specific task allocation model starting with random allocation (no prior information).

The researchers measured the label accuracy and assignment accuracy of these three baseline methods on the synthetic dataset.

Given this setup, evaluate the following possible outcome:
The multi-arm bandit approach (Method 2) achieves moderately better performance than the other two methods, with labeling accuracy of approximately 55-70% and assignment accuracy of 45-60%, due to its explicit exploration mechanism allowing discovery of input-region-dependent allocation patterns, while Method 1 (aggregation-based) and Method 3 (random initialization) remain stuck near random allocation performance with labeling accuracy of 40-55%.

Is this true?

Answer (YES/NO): NO